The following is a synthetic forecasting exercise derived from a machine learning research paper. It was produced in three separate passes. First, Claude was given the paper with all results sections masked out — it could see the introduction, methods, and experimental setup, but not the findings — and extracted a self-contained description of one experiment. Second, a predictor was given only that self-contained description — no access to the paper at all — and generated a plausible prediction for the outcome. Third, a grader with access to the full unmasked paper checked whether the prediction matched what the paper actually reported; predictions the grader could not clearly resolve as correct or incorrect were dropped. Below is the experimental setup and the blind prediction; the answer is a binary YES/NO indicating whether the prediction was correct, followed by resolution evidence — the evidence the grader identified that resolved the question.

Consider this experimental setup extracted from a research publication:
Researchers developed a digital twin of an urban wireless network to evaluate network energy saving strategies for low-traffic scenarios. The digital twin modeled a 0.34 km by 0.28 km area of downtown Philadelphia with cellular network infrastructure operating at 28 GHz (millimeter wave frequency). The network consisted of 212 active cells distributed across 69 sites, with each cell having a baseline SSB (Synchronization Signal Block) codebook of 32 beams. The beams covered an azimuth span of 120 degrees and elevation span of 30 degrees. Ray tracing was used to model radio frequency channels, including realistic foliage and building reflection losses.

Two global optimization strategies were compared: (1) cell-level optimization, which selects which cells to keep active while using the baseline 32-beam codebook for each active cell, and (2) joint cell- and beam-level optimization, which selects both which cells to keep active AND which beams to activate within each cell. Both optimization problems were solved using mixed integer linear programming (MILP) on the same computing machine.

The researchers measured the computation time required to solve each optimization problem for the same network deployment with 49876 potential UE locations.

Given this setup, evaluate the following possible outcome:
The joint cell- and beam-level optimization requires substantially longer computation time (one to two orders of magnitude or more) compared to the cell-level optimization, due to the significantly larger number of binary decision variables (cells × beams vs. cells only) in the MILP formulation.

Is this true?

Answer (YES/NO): YES